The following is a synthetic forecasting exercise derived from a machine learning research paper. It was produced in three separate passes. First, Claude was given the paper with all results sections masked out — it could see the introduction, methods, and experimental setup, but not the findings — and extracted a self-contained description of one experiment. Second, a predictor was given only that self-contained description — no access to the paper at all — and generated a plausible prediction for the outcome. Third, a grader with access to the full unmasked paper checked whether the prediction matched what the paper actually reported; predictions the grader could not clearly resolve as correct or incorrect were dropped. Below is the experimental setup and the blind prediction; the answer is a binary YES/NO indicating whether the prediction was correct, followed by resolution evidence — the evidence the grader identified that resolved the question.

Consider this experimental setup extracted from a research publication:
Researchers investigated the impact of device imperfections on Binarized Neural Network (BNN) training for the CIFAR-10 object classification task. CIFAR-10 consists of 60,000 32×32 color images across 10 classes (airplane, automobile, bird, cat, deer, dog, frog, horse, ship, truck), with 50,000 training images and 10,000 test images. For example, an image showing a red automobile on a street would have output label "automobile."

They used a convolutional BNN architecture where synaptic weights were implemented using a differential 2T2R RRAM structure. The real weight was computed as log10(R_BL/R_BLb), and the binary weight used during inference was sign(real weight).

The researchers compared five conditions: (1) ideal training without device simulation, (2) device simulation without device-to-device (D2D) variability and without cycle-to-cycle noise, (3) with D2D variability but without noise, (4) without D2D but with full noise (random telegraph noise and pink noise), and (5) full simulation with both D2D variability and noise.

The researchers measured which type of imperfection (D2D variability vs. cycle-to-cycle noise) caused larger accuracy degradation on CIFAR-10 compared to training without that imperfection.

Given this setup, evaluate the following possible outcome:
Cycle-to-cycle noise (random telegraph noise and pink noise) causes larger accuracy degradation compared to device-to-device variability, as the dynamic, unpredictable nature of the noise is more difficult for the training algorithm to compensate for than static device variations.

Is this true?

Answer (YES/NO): NO